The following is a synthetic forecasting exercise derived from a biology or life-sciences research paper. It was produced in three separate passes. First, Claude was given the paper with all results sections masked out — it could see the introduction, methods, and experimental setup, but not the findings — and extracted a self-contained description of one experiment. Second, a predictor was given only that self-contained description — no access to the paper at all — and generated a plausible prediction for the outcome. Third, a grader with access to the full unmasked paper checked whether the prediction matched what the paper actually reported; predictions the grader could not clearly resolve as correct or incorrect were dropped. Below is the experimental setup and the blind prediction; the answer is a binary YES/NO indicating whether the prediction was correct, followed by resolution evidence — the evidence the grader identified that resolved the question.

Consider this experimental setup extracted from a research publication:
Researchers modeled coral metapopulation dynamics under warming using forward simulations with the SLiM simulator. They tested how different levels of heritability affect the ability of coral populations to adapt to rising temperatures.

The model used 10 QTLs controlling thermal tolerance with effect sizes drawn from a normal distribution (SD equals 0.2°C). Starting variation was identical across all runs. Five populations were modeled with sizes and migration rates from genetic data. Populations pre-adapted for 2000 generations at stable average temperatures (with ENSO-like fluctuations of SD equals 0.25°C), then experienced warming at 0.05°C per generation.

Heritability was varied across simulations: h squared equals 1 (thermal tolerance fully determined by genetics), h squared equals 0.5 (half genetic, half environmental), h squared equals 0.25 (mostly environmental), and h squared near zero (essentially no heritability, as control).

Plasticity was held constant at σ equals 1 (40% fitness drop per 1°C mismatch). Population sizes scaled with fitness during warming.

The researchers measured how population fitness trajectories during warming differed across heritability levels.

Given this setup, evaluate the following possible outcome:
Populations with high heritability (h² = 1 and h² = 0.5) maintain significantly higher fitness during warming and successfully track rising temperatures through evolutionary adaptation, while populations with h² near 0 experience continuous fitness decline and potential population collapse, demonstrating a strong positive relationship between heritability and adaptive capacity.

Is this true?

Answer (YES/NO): NO